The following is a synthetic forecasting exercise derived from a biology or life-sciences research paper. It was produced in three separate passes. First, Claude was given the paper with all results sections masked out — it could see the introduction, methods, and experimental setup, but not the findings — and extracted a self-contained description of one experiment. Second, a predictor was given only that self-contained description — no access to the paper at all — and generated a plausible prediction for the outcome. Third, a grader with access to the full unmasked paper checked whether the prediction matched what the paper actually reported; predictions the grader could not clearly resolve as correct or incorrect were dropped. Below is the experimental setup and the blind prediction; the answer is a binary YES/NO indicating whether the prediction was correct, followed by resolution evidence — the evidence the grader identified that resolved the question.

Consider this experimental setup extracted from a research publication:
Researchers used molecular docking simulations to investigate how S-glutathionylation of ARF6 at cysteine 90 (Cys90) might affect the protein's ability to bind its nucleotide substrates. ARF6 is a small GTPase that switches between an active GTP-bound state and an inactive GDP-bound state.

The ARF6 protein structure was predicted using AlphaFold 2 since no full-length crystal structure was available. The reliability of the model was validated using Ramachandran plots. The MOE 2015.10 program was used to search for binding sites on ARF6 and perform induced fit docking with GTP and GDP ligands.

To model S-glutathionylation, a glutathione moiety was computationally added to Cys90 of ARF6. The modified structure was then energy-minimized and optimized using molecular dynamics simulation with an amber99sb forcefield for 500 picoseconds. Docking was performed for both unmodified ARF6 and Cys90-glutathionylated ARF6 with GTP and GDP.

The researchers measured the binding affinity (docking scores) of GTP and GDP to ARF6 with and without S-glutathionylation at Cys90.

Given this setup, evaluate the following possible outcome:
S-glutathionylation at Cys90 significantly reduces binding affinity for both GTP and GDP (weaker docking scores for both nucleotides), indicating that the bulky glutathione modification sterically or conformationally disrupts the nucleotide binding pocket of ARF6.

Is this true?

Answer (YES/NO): NO